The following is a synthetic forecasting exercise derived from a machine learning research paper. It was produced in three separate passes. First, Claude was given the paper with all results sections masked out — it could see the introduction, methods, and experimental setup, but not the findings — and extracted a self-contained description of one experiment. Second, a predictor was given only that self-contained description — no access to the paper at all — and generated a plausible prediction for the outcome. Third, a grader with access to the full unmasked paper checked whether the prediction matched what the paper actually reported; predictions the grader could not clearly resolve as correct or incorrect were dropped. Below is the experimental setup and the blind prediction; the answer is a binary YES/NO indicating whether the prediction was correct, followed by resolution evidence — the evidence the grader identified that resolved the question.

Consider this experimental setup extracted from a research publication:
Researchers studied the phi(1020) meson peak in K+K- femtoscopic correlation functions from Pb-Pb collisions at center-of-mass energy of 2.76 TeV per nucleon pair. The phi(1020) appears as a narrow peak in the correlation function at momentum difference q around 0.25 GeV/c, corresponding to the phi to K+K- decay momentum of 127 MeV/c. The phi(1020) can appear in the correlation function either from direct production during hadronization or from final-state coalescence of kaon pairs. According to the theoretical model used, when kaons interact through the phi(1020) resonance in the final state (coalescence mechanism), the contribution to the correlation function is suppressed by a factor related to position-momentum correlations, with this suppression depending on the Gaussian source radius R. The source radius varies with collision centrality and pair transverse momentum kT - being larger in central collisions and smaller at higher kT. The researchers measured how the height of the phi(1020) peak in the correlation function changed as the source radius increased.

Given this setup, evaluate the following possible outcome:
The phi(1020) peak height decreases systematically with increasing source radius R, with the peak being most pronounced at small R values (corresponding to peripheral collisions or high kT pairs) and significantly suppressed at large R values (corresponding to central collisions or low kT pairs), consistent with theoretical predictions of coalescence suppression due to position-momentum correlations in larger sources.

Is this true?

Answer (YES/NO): NO